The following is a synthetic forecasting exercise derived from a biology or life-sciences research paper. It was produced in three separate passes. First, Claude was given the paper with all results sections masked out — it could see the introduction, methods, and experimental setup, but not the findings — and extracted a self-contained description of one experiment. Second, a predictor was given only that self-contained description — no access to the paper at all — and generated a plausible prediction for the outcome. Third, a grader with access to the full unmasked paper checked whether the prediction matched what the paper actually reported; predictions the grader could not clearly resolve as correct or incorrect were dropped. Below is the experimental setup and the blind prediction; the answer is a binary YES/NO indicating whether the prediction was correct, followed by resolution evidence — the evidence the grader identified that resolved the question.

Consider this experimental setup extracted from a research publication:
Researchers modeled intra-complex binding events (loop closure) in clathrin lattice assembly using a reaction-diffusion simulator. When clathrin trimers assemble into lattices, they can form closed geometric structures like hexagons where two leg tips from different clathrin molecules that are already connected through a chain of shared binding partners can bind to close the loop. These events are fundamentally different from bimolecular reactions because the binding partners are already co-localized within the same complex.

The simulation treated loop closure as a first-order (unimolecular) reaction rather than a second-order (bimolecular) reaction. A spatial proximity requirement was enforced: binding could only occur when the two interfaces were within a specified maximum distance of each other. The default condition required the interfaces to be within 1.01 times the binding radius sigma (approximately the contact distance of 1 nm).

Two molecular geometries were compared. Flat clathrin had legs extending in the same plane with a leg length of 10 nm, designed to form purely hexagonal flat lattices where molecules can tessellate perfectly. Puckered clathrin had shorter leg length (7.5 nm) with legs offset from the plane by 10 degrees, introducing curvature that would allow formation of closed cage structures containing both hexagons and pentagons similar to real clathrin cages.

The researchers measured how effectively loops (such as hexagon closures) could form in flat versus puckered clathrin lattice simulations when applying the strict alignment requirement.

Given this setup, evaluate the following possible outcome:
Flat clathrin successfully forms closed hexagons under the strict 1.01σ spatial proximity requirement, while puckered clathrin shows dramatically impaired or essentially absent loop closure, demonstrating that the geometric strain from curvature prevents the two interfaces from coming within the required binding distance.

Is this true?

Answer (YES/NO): YES